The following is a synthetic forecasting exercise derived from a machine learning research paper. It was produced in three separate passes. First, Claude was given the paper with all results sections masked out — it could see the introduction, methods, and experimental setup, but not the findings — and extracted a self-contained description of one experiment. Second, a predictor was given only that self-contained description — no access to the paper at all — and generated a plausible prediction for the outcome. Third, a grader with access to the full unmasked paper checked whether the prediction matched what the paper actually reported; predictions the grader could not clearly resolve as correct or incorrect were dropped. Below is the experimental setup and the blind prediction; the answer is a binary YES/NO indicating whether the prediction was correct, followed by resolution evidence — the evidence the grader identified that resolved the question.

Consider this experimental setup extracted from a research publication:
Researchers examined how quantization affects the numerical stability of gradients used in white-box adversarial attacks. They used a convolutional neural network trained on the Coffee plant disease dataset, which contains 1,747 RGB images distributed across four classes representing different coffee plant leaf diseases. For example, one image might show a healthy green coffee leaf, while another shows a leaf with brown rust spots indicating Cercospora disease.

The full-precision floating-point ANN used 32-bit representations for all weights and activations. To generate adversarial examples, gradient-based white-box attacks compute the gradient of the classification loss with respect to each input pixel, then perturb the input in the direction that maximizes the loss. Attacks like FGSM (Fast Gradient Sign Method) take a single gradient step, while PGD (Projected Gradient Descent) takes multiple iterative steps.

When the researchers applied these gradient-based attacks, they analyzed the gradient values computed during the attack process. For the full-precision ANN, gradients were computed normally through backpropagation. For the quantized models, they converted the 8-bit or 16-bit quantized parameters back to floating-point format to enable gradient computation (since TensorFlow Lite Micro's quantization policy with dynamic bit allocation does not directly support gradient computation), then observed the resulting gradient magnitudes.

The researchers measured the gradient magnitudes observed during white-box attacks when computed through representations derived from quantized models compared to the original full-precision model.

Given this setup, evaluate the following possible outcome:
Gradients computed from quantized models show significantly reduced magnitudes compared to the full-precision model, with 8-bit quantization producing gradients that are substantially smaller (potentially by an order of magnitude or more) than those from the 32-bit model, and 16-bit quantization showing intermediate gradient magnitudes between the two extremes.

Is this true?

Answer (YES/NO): NO